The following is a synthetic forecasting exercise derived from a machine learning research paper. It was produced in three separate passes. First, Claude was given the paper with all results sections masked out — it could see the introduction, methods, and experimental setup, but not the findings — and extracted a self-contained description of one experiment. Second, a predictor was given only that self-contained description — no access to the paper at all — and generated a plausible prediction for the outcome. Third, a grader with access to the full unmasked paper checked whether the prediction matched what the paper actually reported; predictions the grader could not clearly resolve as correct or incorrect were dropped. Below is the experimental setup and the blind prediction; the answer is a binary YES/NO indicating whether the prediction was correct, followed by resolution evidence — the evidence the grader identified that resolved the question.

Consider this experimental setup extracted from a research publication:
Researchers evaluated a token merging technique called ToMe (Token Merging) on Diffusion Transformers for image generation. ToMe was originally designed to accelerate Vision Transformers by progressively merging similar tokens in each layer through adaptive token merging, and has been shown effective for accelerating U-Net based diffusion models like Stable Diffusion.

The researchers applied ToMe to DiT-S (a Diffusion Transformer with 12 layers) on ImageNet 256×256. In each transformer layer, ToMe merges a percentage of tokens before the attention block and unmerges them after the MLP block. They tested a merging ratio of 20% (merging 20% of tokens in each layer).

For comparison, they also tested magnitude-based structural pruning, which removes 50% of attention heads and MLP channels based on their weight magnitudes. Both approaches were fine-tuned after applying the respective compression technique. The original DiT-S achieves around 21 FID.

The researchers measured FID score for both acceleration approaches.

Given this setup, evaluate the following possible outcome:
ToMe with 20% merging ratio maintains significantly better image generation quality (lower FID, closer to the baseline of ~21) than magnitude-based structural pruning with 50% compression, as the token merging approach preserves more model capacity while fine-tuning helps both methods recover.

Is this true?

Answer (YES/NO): NO